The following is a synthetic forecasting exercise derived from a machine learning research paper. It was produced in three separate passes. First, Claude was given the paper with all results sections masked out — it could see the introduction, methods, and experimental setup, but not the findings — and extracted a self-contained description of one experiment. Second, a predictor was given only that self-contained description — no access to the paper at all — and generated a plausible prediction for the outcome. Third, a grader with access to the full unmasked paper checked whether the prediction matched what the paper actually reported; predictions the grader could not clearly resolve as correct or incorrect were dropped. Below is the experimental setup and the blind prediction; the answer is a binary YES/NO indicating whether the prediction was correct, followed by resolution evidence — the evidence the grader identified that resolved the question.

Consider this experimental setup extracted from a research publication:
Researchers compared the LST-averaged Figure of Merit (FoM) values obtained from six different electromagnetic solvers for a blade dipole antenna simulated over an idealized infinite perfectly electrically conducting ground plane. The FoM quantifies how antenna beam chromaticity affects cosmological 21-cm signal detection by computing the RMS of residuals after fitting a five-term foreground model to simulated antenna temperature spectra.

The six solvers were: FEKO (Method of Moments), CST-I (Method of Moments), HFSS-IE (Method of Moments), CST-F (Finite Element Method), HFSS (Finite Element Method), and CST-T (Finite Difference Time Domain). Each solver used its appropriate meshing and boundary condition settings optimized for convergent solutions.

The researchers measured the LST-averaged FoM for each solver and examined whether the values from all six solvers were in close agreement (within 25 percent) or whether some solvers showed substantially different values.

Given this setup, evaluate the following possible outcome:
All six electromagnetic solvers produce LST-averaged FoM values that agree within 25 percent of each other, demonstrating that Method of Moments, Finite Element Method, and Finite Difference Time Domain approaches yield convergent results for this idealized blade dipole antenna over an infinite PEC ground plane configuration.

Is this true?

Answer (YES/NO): NO